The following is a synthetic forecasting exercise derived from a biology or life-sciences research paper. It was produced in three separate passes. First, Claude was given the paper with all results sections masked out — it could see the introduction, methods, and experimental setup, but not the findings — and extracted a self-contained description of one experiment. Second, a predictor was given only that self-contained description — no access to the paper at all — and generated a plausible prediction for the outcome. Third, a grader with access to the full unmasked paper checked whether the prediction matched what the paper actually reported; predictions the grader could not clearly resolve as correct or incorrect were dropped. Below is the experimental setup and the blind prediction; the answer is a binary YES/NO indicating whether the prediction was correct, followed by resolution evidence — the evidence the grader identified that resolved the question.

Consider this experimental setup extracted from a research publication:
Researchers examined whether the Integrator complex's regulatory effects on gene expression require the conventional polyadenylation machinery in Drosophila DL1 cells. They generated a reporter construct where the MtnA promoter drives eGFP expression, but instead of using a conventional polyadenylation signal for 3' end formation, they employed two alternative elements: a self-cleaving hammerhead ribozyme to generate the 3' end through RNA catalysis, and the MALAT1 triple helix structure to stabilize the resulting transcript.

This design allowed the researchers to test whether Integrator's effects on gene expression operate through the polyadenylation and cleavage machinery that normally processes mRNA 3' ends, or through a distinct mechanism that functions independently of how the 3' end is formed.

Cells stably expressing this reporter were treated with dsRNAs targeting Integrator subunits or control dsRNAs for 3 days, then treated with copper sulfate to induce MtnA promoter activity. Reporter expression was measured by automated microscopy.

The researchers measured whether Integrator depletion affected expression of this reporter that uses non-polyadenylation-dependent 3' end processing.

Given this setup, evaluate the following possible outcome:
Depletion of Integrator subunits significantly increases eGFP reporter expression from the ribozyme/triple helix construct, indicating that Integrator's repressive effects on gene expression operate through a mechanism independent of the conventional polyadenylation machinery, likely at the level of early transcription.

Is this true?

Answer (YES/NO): YES